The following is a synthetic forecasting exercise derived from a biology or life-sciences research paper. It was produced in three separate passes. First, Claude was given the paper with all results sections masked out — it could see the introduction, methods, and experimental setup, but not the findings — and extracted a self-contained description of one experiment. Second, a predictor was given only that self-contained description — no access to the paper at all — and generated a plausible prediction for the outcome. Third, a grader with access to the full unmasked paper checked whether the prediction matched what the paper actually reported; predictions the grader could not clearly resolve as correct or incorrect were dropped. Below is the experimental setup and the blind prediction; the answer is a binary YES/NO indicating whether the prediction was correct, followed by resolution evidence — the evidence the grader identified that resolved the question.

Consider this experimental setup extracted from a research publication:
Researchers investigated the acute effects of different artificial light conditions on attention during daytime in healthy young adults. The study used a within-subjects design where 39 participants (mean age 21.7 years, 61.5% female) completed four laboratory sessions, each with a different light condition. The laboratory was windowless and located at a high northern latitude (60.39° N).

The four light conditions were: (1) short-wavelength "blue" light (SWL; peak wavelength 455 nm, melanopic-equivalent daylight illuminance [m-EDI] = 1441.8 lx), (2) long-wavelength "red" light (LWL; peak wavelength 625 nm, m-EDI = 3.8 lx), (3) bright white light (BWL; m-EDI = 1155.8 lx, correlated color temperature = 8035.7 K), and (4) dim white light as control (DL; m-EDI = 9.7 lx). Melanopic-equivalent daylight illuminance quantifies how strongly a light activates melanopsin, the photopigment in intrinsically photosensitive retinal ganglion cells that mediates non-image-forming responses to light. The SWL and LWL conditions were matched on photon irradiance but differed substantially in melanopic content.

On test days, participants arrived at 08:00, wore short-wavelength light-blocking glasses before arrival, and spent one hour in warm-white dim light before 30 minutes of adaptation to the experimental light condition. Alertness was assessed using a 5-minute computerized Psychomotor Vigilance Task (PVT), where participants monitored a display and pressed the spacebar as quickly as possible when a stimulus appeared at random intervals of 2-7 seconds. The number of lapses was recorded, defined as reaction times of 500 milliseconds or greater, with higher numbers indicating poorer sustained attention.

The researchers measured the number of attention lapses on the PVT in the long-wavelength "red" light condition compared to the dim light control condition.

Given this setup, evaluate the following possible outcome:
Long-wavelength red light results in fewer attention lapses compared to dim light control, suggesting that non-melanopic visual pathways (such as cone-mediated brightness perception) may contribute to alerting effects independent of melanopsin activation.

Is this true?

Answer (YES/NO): YES